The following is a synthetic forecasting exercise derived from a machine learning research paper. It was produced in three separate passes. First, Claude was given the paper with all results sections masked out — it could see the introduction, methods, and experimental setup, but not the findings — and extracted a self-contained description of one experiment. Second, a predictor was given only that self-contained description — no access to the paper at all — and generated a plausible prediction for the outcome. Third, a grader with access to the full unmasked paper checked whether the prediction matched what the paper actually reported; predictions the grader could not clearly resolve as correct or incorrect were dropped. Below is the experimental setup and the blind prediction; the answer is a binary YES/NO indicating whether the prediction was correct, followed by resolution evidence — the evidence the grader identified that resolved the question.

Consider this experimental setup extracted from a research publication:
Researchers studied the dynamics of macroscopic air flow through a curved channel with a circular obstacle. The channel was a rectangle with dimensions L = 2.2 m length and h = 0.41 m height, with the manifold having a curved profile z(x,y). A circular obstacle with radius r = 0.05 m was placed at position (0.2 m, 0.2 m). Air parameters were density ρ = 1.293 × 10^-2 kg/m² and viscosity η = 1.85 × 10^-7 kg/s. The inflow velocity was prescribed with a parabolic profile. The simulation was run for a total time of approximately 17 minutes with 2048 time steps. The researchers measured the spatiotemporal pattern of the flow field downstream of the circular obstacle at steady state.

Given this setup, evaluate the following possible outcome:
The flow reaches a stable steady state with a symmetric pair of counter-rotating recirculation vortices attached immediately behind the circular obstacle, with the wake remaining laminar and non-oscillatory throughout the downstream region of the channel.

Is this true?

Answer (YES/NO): NO